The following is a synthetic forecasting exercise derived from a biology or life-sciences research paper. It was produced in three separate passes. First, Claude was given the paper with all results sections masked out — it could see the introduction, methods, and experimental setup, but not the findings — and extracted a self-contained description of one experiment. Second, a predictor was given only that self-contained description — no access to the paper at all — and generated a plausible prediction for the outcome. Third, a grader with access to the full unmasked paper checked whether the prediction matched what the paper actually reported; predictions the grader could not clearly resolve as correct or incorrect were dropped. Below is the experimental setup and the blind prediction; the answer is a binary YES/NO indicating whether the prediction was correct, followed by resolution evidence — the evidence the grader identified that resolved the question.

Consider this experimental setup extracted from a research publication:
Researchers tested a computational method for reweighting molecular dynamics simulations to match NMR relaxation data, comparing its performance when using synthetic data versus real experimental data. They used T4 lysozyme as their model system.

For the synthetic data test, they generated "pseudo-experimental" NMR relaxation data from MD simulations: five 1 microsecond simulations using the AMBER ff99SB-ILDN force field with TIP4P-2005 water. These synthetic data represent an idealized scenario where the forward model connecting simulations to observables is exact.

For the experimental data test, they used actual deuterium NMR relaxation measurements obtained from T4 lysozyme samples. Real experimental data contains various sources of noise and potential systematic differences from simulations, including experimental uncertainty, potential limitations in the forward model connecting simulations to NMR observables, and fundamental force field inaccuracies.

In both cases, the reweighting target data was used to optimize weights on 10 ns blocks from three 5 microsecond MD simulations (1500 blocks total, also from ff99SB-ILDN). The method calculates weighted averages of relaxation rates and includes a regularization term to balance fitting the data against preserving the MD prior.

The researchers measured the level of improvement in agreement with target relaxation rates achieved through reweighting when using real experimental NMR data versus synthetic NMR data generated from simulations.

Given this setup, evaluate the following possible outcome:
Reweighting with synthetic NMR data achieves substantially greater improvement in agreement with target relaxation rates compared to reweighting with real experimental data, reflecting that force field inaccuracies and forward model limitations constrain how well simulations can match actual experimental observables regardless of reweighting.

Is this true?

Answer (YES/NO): YES